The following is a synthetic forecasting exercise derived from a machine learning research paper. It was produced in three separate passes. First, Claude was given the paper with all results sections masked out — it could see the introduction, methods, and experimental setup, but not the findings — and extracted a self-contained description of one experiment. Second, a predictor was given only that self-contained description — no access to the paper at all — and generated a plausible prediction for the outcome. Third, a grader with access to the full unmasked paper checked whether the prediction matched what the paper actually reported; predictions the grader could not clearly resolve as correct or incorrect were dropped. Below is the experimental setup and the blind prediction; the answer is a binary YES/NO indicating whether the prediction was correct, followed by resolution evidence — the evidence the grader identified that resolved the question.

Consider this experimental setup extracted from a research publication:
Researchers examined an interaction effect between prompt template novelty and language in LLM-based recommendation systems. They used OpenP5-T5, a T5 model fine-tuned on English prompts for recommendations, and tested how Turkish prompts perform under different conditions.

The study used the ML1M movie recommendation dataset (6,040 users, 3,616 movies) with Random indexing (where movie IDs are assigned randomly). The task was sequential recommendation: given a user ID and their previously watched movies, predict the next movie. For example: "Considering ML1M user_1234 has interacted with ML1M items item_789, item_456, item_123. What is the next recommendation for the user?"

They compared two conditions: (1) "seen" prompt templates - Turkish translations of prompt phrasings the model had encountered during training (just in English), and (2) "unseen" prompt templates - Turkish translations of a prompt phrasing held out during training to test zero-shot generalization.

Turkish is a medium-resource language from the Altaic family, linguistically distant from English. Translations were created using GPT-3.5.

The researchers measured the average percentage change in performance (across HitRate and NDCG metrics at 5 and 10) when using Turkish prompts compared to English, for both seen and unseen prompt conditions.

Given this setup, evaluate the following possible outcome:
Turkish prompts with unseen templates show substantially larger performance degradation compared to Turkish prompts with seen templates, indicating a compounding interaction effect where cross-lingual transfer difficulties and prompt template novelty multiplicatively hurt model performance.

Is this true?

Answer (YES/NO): YES